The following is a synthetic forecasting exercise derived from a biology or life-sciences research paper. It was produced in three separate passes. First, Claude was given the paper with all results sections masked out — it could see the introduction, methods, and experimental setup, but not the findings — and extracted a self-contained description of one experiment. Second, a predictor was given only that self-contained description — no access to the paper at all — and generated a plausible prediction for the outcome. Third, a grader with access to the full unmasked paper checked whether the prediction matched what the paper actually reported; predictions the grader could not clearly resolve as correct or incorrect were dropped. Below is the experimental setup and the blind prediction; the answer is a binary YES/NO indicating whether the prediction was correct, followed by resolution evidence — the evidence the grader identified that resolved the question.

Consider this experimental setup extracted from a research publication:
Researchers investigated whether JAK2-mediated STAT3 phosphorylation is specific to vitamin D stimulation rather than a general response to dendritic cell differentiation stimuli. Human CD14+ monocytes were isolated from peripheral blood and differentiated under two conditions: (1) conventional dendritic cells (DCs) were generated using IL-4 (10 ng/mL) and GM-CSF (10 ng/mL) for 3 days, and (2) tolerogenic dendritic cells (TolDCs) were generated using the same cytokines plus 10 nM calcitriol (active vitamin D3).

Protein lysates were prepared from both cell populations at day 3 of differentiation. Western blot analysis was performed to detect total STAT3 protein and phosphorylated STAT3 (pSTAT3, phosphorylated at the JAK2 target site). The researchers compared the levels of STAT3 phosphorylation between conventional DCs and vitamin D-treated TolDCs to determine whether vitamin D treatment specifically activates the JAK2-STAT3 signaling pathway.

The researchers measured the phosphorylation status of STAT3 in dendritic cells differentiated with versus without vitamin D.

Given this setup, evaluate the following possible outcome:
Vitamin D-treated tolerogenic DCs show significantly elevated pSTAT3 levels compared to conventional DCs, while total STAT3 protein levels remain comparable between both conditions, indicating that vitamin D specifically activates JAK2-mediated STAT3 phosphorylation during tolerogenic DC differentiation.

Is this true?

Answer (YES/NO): YES